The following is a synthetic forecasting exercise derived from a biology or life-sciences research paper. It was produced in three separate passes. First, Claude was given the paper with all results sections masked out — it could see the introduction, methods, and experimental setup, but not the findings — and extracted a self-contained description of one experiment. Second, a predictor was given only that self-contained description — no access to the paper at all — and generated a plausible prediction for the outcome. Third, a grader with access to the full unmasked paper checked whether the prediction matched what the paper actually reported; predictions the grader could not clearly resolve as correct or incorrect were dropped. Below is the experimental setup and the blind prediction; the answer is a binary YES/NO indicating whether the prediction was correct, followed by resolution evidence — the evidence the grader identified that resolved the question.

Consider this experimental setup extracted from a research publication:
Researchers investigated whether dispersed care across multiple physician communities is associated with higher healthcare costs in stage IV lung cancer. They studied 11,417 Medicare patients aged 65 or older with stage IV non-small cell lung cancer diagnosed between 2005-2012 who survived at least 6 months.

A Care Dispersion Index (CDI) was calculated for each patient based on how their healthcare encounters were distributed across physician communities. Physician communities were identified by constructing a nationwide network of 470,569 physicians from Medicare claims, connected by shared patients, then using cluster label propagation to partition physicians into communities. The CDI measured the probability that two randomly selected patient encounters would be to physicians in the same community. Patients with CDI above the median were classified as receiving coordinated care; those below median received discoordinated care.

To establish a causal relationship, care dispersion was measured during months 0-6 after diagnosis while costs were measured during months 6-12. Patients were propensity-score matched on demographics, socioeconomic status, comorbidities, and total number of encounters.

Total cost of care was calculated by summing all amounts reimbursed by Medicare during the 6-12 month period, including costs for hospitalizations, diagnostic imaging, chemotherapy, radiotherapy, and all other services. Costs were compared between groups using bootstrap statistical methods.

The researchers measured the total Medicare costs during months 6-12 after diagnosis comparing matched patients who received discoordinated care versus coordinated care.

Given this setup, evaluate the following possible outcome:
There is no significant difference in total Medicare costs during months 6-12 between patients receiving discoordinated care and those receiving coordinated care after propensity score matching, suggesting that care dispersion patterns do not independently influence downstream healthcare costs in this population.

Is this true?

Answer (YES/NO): YES